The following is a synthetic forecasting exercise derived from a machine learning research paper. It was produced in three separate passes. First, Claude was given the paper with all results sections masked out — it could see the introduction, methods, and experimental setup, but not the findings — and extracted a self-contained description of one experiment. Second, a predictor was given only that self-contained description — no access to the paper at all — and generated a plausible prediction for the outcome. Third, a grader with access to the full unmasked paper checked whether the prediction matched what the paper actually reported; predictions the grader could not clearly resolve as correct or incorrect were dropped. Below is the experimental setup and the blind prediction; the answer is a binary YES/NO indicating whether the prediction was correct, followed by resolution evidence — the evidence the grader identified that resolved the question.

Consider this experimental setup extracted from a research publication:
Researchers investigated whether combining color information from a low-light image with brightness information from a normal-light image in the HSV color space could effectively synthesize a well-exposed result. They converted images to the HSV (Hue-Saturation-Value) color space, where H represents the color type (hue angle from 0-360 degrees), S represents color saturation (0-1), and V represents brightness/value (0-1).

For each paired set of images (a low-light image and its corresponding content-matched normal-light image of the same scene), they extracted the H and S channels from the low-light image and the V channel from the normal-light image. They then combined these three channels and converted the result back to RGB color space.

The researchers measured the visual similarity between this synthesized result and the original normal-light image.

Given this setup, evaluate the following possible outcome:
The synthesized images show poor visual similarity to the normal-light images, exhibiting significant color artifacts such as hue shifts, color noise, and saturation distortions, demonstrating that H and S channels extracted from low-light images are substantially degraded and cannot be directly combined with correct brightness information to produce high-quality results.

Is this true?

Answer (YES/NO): NO